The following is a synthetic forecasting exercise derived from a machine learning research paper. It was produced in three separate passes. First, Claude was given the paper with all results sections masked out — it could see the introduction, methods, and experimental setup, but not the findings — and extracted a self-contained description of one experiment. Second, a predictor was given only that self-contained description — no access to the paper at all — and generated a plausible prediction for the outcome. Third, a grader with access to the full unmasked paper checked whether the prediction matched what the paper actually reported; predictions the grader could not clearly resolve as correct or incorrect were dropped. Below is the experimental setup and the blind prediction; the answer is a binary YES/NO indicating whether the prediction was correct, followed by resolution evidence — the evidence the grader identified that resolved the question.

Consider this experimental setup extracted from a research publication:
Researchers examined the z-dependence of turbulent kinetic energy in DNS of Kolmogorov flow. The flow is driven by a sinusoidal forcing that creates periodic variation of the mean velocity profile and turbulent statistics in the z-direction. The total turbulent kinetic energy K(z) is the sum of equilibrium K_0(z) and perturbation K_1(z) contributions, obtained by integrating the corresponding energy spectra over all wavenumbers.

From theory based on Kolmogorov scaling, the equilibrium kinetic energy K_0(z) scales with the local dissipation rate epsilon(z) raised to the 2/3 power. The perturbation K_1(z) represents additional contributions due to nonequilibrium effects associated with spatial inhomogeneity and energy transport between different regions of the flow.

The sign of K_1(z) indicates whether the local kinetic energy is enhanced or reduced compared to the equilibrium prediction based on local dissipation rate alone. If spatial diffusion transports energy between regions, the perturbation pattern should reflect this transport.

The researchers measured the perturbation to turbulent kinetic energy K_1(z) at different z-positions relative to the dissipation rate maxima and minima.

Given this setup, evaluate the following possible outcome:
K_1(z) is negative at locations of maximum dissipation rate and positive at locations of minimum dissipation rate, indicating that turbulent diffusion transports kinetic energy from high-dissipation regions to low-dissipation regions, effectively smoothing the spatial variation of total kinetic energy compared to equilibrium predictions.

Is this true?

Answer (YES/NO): NO